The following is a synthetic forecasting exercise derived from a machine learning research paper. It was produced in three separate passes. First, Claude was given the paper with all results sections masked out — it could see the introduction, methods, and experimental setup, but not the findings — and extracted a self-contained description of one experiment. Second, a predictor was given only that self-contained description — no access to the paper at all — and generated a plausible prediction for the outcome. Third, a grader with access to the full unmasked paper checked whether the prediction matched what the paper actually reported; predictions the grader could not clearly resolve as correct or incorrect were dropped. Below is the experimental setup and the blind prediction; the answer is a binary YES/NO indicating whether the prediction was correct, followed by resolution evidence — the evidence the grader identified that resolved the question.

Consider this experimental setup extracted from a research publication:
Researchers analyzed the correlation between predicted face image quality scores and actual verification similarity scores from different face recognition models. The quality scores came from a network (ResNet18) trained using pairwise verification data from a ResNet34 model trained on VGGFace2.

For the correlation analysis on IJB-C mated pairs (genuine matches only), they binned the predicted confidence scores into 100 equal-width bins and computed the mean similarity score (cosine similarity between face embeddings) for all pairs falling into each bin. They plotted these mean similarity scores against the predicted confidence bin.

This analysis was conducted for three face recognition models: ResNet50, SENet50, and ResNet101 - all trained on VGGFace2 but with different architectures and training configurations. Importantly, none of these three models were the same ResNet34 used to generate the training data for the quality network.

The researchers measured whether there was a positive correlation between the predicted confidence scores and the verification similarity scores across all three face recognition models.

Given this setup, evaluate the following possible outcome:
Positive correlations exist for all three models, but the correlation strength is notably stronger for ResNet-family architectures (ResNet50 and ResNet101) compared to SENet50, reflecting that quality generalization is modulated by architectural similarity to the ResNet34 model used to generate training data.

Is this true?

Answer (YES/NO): NO